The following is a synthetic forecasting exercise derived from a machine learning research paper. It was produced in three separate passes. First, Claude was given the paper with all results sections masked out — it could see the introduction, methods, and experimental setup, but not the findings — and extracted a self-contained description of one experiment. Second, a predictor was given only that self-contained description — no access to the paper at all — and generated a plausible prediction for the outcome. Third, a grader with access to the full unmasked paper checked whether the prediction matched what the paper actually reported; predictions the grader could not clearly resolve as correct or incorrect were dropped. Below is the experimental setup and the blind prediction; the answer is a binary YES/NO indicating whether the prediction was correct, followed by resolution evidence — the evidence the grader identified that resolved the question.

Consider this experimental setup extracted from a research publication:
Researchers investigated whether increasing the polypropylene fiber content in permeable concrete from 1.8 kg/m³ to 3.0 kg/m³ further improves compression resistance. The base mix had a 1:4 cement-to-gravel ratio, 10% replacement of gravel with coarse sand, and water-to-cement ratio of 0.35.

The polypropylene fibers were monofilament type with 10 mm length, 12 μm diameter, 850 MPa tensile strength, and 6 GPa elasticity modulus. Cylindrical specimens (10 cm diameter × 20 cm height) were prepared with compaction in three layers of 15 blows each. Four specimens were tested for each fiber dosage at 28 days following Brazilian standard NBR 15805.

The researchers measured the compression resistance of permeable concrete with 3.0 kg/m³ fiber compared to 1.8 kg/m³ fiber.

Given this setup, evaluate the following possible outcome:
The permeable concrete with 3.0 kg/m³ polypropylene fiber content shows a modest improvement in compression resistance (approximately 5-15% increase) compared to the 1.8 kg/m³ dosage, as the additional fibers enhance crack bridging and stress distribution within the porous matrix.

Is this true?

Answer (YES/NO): NO